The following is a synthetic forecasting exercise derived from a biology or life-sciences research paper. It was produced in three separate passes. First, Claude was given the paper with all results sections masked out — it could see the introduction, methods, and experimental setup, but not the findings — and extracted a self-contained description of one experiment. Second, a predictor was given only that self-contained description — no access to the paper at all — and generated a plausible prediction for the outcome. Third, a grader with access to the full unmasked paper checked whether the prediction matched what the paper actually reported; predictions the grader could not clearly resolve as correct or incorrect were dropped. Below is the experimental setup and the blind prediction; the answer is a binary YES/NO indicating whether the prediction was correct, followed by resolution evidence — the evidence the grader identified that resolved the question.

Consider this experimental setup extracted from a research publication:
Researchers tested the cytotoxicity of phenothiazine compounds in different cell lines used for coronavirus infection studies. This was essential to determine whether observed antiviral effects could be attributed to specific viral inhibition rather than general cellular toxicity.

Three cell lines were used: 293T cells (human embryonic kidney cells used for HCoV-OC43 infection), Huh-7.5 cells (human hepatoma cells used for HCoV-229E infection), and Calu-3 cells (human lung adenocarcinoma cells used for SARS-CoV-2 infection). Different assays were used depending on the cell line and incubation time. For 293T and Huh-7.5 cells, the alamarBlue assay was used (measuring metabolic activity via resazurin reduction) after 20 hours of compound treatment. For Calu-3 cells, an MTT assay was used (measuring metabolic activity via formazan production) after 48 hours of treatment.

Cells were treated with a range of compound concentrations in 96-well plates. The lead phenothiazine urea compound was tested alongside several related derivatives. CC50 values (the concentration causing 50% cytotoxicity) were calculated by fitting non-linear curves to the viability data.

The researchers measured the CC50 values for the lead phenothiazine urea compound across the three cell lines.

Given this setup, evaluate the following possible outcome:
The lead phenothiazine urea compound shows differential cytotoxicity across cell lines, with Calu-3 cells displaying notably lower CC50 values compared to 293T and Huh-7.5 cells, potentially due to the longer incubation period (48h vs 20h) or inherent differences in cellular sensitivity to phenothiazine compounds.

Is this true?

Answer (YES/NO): NO